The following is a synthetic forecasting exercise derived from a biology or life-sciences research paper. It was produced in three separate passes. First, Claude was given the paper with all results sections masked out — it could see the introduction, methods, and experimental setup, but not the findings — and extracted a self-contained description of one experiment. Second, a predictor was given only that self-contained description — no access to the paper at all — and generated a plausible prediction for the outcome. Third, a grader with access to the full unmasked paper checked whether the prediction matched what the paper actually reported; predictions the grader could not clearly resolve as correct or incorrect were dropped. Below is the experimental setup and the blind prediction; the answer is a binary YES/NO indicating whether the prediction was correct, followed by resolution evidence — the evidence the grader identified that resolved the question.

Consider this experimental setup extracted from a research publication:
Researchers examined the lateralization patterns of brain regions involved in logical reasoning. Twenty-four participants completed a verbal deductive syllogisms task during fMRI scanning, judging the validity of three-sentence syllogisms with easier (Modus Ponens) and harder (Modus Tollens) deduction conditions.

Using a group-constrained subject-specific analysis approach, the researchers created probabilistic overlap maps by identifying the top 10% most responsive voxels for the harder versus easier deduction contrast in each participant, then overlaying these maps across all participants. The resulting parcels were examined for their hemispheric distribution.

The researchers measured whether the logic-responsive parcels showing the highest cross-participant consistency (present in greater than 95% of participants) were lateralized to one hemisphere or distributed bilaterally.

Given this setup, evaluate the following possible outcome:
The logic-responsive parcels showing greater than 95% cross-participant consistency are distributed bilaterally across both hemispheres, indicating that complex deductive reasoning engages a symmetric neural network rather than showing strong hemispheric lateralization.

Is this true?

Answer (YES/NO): YES